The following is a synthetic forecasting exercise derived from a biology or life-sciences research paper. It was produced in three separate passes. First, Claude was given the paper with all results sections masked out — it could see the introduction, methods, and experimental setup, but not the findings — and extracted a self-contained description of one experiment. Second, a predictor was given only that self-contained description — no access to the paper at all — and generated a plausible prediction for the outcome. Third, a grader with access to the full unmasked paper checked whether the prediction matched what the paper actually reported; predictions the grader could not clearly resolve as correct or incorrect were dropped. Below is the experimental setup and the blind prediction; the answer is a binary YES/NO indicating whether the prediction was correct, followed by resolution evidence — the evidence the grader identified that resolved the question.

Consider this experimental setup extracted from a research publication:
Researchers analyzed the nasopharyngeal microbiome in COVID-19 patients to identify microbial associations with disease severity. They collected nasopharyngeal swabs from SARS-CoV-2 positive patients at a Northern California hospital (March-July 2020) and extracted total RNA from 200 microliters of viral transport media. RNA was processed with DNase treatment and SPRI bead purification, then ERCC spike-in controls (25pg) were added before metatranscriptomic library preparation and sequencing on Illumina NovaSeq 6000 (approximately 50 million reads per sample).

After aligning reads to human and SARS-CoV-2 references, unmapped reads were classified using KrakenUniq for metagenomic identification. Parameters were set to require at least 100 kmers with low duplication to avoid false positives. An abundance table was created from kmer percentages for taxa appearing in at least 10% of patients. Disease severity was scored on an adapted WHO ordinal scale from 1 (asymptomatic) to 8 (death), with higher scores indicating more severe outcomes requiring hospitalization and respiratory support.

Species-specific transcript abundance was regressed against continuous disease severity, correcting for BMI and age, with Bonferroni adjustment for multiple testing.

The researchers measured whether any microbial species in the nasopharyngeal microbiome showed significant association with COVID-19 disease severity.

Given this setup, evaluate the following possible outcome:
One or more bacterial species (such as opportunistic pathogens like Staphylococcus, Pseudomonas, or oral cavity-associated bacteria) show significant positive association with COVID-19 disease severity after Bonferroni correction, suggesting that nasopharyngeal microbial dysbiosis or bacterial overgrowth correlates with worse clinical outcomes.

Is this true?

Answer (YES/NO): YES